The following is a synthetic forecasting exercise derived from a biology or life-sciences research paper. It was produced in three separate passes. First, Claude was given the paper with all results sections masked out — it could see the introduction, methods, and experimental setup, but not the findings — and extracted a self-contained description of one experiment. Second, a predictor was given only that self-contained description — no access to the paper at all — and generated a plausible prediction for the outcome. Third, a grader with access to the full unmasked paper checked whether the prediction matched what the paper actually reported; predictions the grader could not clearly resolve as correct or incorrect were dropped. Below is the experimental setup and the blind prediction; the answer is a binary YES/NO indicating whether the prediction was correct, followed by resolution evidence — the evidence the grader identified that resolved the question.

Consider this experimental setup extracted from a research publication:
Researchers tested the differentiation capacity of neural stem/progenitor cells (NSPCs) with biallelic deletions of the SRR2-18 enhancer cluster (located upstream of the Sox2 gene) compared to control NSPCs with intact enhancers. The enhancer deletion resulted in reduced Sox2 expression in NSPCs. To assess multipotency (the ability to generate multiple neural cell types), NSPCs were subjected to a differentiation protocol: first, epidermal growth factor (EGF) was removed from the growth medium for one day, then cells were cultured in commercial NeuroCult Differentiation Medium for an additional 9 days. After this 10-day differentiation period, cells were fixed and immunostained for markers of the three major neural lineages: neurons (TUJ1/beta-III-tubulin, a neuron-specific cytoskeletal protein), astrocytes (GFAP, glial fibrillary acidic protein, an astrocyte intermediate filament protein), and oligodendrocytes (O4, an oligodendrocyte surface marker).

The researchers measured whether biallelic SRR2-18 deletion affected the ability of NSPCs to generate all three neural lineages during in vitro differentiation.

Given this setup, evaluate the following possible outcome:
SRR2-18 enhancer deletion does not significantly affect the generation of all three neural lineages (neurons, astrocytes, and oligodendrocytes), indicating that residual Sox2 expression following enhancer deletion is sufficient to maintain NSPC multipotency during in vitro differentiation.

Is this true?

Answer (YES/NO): NO